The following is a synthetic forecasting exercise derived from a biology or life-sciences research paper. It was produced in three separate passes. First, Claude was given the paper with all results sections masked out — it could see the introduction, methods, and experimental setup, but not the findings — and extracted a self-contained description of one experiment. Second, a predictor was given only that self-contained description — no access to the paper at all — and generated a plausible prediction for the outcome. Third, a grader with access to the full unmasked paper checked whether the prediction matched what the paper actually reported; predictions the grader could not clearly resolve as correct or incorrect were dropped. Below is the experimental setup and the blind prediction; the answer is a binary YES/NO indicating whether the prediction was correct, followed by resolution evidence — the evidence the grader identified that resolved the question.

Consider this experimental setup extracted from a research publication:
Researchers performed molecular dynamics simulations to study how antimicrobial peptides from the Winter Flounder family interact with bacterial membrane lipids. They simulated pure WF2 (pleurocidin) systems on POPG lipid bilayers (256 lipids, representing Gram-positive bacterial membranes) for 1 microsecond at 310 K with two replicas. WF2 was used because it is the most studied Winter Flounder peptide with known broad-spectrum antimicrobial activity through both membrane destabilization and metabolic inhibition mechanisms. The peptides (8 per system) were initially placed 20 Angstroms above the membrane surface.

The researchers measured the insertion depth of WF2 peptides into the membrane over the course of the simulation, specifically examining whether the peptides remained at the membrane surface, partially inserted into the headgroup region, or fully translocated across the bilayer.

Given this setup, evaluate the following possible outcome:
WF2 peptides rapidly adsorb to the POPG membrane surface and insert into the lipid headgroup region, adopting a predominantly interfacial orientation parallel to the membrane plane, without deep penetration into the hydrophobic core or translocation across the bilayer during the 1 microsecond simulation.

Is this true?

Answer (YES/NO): NO